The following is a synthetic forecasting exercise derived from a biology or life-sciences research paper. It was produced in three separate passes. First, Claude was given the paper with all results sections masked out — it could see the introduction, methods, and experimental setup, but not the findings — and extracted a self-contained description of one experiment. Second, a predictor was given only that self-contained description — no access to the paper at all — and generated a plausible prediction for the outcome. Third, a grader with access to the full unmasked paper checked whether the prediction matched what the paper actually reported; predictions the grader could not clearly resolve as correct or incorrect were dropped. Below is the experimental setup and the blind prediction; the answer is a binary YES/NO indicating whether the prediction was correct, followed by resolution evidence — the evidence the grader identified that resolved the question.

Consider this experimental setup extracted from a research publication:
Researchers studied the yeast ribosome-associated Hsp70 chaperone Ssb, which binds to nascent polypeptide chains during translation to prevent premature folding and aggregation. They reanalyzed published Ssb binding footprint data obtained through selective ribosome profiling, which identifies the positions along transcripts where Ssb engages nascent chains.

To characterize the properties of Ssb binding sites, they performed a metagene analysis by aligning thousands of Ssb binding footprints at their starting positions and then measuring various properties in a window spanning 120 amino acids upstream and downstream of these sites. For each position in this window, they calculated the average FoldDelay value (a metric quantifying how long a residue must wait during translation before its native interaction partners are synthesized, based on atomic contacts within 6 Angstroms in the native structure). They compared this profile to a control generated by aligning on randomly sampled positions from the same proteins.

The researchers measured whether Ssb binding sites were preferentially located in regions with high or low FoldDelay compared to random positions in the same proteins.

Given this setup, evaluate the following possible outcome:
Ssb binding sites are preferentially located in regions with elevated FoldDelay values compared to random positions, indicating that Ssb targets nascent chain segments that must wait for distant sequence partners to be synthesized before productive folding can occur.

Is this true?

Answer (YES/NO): YES